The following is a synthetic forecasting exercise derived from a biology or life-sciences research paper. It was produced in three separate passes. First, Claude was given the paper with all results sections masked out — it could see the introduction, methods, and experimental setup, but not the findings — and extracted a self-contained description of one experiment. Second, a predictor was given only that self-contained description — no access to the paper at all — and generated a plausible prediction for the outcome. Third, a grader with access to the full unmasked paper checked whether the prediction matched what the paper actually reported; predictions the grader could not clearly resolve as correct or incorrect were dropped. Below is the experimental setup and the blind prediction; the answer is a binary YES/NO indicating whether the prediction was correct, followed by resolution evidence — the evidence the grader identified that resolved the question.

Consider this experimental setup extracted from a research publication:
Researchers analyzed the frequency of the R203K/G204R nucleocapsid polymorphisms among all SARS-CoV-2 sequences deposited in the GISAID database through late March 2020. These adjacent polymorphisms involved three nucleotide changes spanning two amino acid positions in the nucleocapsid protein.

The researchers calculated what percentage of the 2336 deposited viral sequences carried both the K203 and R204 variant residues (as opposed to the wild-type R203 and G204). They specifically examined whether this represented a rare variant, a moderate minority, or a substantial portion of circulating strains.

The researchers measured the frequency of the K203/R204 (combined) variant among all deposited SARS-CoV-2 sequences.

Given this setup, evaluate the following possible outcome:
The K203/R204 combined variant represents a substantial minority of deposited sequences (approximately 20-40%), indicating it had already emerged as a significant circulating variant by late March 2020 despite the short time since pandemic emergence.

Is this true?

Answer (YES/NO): NO